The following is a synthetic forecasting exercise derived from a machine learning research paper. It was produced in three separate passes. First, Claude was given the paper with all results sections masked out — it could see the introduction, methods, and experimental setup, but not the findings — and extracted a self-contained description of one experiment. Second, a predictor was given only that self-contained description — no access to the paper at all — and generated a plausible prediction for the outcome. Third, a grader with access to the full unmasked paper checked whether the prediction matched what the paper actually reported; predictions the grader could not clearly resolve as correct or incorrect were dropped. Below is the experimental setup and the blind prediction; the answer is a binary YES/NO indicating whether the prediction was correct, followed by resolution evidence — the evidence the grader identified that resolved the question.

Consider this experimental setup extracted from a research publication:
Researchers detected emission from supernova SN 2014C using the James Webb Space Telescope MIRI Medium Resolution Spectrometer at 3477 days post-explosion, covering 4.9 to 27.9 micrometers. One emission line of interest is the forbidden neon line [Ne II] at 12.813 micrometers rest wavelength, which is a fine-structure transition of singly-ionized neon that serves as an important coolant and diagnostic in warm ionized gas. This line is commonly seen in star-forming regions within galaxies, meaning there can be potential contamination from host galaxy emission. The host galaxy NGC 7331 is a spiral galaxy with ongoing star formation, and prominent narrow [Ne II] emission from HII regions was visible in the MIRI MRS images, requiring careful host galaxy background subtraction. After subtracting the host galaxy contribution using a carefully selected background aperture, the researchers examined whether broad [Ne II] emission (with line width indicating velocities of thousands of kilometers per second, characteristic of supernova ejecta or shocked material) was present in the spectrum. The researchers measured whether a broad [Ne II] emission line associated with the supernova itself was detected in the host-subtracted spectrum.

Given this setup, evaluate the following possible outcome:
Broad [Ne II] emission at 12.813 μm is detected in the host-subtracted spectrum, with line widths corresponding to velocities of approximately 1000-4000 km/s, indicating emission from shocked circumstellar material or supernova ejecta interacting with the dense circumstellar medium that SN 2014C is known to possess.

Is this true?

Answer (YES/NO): NO